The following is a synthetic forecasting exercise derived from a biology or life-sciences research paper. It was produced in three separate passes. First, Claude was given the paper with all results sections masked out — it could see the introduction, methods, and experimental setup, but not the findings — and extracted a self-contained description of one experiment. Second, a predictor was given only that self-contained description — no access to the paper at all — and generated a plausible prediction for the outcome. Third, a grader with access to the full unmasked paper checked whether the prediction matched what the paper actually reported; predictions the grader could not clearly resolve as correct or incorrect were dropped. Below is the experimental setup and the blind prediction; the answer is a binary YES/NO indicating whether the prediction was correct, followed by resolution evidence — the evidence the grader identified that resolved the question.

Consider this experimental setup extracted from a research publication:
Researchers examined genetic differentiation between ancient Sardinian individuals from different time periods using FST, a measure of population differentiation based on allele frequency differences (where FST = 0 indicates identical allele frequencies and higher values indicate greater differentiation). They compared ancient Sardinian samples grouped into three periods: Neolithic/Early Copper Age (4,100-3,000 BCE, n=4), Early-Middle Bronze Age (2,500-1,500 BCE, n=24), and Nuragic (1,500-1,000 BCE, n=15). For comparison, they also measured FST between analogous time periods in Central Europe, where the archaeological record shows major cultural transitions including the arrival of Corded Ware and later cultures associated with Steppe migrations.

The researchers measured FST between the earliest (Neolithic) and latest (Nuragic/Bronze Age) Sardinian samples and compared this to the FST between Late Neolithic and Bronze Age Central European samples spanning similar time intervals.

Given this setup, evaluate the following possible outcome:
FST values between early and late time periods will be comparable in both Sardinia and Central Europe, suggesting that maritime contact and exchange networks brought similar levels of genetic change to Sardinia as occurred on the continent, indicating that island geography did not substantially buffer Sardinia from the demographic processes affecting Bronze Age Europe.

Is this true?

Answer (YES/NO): NO